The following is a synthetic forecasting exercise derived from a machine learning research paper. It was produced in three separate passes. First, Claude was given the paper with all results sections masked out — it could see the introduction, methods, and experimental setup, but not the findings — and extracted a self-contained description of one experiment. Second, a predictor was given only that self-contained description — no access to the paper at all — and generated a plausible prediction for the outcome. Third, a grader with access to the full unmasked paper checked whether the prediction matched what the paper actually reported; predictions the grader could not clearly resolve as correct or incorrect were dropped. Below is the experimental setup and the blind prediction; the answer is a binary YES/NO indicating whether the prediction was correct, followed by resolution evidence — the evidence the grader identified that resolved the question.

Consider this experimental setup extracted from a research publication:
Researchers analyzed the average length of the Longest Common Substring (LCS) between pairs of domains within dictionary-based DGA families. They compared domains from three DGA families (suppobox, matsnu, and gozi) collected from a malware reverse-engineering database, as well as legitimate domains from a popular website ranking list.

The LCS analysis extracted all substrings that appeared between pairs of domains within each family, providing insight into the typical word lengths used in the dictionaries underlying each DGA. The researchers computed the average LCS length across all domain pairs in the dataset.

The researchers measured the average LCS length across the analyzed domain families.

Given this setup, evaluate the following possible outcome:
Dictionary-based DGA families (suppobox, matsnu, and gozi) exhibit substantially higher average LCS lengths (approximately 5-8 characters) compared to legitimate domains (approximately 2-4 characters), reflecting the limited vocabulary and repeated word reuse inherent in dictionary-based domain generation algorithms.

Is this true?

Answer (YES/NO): NO